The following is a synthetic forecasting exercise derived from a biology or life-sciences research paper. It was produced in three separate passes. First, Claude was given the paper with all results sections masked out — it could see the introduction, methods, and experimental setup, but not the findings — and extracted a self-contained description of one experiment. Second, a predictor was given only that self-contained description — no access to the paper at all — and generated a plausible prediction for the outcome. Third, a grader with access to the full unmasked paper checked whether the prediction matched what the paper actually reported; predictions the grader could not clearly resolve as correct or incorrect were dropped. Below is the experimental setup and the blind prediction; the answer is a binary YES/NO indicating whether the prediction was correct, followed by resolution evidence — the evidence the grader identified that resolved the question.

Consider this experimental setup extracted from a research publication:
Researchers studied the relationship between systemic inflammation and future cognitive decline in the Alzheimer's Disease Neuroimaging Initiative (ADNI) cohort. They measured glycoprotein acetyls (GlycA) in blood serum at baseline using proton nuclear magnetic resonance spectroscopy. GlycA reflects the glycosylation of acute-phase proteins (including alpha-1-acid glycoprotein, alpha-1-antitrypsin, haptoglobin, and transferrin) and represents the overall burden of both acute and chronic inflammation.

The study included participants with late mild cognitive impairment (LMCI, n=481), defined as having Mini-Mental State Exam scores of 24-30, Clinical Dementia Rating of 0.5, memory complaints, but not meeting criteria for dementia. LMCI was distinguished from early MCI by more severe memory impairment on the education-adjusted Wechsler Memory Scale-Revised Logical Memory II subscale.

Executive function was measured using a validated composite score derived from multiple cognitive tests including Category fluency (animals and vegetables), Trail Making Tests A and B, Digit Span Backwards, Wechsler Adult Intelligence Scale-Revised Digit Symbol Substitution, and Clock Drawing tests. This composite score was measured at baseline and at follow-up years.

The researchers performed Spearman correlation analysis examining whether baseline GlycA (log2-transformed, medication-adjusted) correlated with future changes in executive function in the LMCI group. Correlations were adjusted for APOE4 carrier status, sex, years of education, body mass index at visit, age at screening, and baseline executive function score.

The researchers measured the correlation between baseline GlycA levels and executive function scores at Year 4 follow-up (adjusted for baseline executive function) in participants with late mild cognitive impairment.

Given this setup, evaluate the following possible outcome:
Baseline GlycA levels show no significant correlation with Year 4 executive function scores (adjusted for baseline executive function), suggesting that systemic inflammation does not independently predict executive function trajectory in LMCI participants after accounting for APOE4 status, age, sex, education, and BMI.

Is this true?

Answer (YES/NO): NO